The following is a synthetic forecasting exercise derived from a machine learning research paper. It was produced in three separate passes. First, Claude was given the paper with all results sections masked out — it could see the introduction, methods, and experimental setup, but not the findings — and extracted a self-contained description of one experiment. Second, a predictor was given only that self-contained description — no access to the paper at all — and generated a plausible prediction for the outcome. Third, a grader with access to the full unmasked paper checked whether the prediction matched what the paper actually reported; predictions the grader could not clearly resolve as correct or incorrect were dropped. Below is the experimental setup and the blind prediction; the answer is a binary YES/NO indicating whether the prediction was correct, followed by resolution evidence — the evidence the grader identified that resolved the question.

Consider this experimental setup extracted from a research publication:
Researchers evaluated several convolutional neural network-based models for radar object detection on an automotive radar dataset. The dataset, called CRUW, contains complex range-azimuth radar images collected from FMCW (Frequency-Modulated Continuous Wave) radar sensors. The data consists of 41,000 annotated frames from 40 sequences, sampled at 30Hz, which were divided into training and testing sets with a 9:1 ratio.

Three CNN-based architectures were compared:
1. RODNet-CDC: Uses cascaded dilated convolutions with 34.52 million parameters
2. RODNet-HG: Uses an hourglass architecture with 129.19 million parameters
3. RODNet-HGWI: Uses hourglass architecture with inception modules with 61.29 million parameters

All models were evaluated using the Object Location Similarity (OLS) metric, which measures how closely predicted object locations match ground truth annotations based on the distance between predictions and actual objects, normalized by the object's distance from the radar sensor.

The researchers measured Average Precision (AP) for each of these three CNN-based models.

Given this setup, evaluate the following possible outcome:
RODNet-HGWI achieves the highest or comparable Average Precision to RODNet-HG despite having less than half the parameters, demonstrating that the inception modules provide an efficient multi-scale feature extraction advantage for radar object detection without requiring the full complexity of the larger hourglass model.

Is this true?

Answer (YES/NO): NO